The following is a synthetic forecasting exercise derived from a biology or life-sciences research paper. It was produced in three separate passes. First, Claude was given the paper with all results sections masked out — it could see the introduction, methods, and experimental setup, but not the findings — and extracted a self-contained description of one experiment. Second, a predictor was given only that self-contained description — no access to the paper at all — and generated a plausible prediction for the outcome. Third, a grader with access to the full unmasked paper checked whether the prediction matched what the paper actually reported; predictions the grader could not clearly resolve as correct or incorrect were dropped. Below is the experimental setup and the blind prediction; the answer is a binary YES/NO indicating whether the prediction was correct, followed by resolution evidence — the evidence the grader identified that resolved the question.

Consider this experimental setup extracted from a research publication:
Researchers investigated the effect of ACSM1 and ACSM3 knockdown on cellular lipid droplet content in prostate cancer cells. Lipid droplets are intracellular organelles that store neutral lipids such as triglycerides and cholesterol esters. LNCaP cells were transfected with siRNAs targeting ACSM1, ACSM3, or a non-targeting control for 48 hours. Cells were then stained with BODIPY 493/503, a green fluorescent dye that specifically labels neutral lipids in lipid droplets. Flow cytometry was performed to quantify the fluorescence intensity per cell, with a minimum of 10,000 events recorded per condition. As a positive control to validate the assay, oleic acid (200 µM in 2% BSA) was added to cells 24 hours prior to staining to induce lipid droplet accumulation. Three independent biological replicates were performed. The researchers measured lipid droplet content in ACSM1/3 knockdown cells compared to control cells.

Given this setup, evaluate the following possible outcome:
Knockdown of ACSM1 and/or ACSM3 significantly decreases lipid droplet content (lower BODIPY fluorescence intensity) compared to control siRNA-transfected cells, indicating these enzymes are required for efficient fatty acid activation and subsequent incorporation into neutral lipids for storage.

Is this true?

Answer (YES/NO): NO